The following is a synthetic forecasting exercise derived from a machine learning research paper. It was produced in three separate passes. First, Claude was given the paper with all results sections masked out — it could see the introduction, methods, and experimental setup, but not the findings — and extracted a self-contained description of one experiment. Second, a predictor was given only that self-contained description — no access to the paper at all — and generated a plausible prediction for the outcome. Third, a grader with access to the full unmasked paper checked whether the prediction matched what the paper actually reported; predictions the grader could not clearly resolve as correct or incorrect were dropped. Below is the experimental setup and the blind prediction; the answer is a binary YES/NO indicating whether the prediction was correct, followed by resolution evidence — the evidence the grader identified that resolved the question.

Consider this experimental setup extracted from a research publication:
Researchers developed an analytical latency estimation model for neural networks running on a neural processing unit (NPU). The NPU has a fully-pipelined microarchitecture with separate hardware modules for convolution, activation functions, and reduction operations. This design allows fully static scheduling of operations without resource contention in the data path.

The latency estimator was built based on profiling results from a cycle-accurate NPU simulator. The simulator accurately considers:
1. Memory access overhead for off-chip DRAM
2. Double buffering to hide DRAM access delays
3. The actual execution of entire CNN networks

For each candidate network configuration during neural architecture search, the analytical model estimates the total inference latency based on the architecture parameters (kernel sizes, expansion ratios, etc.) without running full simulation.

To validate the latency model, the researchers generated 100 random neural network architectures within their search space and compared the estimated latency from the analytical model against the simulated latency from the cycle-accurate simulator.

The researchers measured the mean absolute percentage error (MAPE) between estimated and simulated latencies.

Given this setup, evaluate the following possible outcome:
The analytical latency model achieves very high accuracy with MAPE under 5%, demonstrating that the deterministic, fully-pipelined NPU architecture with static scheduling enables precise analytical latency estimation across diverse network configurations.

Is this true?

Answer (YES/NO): YES